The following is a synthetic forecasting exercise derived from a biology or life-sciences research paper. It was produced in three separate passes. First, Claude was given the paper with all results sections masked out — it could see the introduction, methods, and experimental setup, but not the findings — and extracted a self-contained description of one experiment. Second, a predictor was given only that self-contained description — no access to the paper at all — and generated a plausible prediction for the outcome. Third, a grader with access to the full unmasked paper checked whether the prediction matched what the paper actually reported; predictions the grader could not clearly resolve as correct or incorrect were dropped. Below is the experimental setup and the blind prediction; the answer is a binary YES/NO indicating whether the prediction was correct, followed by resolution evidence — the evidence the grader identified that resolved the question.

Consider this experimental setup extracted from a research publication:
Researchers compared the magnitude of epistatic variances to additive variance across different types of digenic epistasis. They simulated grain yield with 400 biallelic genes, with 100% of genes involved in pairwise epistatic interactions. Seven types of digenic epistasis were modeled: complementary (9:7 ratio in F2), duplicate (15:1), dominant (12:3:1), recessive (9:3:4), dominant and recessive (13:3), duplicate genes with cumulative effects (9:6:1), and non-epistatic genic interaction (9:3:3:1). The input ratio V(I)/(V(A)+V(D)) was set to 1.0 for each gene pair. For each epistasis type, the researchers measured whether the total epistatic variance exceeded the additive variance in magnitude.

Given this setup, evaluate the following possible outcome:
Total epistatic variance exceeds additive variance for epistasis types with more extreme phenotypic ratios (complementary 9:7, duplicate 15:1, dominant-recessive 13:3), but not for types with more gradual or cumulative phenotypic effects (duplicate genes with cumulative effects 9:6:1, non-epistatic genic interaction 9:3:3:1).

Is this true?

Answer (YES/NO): NO